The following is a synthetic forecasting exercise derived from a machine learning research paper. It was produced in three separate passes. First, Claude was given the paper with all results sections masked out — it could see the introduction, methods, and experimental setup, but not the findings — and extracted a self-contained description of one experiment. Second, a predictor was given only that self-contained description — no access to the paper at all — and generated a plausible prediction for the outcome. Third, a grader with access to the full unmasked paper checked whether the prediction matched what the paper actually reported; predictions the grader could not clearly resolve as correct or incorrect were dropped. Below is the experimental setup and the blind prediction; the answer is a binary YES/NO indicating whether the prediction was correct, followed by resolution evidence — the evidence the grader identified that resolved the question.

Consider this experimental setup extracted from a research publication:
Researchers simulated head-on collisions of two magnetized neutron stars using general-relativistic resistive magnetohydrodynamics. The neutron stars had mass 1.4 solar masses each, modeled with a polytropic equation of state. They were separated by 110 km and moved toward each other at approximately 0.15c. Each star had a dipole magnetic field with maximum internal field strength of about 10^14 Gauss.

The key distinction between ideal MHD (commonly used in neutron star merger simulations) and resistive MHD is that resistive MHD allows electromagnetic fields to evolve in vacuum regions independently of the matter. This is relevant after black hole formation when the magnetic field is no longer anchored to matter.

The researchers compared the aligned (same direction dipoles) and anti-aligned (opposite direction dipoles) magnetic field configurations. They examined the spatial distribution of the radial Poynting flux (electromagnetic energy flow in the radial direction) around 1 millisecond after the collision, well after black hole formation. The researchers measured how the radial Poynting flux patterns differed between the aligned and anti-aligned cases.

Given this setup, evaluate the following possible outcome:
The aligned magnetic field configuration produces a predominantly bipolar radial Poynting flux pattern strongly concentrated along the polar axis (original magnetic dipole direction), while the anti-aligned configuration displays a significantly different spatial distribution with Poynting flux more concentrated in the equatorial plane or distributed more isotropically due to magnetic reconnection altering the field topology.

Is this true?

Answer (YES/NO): NO